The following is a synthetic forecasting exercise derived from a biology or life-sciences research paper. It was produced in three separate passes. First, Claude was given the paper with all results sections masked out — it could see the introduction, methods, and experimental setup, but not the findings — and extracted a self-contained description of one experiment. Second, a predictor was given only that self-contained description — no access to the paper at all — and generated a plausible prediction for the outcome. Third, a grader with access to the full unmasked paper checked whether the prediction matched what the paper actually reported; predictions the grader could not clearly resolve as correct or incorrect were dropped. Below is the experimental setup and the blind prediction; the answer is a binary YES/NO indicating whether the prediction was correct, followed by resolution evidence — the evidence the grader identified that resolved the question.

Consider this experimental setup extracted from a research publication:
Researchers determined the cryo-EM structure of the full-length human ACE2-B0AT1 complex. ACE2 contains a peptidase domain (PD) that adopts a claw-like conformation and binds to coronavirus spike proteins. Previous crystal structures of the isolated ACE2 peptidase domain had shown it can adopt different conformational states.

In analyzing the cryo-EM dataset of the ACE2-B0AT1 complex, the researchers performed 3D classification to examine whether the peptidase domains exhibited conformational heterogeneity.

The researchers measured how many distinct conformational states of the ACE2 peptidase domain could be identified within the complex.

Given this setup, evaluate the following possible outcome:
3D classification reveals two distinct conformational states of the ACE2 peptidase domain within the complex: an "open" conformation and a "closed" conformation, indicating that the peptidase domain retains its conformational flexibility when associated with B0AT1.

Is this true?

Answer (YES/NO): YES